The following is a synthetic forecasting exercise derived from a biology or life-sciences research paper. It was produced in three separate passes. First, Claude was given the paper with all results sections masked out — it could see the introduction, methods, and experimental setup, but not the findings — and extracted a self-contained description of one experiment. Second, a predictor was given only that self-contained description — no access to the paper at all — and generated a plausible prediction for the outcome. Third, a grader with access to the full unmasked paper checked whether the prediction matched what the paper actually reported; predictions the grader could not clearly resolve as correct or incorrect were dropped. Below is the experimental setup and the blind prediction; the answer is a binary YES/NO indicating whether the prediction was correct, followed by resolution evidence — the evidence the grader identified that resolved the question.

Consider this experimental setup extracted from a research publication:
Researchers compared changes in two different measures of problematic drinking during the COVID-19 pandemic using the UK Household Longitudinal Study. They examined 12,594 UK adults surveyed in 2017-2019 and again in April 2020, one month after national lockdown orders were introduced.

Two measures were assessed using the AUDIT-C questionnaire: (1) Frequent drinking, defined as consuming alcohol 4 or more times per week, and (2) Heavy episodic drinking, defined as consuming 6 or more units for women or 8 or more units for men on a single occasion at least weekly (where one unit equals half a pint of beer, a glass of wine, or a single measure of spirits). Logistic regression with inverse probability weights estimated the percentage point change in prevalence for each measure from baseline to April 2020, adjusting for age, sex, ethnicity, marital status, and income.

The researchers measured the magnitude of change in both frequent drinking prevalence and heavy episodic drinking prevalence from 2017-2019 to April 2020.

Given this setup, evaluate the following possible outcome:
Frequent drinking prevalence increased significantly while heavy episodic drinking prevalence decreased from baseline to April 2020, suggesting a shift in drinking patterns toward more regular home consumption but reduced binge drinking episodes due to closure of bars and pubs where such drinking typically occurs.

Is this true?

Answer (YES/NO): NO